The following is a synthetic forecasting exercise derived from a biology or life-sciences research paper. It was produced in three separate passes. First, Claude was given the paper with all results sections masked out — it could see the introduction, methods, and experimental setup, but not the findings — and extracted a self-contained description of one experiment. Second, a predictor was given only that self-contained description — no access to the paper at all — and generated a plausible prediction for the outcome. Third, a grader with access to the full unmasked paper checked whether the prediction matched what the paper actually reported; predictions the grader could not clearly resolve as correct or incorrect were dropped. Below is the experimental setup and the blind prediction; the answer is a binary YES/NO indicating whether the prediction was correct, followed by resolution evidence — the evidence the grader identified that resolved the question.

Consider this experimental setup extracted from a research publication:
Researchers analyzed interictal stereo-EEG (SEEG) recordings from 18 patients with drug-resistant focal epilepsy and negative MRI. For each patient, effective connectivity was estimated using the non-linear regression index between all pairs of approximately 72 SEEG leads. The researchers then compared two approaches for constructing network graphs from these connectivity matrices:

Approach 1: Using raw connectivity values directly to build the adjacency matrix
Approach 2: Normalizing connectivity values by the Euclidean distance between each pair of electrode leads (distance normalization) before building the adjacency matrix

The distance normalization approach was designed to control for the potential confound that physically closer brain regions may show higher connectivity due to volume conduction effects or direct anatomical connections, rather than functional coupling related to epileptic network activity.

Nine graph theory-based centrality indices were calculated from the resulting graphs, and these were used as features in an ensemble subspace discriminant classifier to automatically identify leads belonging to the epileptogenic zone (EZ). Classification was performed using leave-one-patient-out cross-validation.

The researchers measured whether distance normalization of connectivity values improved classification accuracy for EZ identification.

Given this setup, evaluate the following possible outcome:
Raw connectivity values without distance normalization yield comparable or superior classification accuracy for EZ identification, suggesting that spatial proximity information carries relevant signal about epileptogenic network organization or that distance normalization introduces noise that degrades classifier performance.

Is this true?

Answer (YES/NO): YES